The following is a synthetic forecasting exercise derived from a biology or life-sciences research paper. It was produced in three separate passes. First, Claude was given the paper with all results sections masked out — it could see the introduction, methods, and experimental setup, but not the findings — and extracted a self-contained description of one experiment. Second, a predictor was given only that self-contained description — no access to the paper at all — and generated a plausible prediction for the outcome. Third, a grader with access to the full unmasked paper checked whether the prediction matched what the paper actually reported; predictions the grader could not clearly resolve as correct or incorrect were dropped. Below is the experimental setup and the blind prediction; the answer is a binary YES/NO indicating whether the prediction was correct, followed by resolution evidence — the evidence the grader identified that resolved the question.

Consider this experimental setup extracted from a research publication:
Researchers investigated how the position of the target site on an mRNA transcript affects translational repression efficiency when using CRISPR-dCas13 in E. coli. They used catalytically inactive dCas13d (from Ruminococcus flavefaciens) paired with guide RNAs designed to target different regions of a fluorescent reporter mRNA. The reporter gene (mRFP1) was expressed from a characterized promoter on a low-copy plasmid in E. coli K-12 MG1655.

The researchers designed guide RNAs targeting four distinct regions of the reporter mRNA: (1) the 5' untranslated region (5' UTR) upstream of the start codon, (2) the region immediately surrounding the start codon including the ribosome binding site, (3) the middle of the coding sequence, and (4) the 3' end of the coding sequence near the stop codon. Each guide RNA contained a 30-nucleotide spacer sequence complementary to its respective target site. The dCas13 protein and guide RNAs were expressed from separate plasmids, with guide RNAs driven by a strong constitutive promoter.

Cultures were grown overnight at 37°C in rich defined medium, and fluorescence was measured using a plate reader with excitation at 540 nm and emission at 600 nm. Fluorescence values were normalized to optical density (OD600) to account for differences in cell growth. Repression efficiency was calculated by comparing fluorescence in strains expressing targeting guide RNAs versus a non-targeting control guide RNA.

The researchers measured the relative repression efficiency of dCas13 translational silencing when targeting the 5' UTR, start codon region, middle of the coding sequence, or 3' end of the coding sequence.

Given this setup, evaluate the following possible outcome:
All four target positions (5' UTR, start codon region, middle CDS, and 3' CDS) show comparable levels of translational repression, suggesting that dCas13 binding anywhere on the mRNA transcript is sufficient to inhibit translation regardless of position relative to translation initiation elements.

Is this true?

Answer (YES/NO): NO